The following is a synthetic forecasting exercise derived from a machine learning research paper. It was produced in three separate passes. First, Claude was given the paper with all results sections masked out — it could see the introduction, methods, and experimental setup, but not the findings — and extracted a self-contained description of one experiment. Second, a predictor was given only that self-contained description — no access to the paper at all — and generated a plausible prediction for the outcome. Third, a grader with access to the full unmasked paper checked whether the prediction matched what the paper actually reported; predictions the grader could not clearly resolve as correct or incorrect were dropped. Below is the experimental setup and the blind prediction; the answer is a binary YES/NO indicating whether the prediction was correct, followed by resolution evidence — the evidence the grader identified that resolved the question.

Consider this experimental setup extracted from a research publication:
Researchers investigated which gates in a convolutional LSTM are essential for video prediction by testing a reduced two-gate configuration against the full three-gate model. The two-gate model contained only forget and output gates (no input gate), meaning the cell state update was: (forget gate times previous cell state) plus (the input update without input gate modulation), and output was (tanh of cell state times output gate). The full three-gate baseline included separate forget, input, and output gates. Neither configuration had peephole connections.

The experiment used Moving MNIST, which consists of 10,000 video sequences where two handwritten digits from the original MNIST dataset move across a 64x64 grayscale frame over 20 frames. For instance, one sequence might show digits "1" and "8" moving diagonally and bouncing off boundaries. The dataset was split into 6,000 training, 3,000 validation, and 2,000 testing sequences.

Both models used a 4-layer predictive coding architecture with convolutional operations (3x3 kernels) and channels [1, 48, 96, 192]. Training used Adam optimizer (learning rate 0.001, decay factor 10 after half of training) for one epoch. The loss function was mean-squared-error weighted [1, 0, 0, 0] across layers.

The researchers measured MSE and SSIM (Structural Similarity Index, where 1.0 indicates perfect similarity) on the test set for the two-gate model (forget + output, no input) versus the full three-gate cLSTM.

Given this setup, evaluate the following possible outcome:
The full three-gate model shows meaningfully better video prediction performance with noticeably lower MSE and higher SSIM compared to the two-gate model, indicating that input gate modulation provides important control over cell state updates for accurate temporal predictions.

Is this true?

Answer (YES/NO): YES